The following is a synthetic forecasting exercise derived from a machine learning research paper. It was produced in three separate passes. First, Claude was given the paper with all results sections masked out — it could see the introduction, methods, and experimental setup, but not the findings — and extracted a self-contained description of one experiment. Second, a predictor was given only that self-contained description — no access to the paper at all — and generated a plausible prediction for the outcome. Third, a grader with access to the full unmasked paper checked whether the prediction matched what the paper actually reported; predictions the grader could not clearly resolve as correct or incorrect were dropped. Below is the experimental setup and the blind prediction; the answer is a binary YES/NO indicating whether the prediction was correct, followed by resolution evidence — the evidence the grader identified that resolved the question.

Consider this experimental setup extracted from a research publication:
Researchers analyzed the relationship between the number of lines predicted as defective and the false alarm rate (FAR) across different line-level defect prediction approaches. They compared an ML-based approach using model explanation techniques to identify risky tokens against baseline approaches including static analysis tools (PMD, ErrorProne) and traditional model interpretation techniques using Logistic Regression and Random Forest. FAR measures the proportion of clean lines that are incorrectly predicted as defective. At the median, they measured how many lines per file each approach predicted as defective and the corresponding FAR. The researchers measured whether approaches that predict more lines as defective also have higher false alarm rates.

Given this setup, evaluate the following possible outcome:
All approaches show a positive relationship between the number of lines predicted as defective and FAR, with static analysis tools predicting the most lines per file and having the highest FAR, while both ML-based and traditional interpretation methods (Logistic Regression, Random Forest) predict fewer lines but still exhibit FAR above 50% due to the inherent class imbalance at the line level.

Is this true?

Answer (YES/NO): NO